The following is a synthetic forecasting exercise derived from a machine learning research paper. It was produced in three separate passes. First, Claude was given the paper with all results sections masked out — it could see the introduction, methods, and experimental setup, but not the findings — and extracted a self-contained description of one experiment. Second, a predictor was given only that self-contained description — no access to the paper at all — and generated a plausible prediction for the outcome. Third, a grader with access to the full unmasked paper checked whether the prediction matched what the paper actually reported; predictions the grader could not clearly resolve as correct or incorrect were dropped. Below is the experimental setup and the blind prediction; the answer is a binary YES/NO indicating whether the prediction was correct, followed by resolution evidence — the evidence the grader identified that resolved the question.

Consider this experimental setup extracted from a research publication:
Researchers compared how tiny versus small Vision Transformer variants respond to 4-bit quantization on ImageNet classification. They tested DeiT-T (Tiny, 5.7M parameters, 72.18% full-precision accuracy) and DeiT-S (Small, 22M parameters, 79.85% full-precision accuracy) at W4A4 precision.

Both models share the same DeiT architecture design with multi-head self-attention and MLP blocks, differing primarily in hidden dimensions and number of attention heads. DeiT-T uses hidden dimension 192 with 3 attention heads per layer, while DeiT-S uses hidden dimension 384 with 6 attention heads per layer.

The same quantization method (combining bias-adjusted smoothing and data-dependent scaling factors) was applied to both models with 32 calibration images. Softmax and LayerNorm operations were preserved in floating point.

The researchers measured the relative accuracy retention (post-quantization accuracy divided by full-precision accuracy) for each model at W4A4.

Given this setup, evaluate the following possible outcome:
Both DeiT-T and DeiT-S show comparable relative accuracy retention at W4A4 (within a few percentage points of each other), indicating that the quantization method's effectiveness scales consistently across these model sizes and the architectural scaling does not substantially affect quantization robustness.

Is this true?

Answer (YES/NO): NO